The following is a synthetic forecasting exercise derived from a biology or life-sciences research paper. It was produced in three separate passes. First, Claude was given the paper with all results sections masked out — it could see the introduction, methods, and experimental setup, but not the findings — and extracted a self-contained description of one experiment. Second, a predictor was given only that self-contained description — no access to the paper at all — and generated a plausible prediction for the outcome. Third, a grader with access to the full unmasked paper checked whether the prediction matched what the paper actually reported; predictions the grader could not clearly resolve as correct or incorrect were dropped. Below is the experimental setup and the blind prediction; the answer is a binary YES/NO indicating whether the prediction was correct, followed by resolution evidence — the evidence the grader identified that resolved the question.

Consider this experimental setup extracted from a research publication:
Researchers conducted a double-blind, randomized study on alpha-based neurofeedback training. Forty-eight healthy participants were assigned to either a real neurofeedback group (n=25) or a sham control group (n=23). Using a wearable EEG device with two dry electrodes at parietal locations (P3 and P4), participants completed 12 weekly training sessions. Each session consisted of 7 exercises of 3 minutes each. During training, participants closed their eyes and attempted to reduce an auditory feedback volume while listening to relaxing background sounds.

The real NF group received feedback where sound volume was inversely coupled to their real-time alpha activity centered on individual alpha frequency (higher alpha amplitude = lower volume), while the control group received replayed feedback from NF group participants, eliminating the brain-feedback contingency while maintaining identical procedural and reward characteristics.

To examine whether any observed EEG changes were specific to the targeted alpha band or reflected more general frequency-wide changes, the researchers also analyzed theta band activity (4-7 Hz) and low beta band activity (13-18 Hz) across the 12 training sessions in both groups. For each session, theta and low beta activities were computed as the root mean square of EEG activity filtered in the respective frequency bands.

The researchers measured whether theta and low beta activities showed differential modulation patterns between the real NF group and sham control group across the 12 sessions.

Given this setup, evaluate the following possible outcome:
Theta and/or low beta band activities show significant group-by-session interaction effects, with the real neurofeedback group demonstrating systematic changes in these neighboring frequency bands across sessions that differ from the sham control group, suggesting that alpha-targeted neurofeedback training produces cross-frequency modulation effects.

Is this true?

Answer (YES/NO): NO